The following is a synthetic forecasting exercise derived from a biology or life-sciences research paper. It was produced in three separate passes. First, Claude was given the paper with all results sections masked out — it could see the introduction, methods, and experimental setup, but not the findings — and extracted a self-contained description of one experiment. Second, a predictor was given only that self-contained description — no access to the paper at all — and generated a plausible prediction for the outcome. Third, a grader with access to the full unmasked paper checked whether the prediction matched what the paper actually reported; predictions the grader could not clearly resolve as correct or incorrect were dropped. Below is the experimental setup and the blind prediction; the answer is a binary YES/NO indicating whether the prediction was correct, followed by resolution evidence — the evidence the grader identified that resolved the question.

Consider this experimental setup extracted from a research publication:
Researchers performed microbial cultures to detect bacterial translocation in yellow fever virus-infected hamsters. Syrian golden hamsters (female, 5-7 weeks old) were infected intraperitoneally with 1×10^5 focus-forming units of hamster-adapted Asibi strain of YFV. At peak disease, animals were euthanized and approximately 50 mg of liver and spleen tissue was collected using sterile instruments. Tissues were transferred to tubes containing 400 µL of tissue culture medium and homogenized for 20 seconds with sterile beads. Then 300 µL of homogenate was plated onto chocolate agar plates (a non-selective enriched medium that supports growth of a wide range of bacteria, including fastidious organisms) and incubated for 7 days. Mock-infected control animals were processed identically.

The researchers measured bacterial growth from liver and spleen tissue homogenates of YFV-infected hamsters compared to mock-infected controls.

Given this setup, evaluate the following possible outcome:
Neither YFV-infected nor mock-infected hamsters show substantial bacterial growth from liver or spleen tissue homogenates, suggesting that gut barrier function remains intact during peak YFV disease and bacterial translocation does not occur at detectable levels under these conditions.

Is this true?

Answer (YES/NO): NO